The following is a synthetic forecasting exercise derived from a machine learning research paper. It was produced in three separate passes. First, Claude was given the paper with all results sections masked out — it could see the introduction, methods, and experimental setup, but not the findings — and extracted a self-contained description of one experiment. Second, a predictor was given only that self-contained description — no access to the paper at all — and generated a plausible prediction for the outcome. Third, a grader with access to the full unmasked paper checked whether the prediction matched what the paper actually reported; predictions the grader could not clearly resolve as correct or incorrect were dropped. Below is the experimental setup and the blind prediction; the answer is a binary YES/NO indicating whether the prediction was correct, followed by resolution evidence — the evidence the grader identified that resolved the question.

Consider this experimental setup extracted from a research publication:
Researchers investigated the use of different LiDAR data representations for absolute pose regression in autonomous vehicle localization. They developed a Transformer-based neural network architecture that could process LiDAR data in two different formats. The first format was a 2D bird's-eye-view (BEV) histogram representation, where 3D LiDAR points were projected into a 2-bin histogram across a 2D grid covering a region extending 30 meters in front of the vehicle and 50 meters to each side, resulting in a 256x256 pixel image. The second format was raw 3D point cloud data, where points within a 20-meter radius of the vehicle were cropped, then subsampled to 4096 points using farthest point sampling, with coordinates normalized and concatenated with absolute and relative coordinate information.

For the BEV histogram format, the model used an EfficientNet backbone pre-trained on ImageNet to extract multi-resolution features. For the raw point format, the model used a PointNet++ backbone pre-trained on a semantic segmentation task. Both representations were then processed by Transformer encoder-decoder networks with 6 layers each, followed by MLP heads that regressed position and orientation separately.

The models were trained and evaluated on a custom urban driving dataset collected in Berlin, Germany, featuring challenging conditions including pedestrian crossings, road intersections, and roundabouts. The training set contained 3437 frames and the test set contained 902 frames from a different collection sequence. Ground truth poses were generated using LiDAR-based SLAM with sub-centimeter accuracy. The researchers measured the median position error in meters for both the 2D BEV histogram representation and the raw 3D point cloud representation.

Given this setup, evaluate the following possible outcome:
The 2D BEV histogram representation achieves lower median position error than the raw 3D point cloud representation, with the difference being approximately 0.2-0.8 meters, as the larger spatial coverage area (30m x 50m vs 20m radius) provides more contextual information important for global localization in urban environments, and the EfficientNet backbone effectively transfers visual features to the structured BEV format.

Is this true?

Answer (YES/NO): NO